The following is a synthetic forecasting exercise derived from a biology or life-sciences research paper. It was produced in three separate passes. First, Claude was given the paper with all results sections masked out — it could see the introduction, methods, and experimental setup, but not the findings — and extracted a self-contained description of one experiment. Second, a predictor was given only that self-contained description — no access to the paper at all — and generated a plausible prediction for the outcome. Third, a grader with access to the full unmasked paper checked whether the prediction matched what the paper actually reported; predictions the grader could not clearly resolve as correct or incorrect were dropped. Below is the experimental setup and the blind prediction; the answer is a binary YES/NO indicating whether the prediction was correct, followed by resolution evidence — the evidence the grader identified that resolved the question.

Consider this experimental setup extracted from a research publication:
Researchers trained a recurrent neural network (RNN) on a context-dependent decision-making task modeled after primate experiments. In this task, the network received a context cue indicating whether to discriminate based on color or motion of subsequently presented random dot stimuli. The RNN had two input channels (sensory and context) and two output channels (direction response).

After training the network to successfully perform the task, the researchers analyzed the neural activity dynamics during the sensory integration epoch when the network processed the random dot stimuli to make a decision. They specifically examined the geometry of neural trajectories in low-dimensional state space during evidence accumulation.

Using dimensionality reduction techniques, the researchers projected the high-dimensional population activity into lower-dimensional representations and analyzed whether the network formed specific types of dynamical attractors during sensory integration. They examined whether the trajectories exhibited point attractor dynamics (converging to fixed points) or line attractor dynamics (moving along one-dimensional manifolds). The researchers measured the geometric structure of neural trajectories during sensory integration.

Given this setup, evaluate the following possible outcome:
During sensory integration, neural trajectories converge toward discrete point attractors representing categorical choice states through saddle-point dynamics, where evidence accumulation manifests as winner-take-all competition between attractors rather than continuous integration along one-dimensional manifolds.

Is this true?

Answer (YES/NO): NO